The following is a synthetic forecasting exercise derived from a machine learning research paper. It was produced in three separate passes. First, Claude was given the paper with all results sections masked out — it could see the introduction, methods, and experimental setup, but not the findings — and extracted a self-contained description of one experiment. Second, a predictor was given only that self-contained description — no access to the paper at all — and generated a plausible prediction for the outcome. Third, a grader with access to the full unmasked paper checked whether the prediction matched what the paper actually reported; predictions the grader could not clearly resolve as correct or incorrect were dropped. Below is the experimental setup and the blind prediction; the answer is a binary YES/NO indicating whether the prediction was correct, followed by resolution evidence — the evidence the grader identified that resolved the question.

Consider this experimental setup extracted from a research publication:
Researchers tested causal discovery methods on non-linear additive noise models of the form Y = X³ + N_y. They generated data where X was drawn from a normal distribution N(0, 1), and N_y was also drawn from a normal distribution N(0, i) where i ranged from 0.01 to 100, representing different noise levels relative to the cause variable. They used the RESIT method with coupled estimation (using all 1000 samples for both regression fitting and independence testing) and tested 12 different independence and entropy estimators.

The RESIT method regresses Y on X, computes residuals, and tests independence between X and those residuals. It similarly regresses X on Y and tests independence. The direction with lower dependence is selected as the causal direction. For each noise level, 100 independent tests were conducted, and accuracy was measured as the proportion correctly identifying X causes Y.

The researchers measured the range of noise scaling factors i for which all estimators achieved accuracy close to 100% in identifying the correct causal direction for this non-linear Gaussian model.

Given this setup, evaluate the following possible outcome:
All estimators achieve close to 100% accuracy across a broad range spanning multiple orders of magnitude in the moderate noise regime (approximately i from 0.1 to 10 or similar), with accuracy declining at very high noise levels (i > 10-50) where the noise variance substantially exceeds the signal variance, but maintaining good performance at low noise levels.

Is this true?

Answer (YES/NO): NO